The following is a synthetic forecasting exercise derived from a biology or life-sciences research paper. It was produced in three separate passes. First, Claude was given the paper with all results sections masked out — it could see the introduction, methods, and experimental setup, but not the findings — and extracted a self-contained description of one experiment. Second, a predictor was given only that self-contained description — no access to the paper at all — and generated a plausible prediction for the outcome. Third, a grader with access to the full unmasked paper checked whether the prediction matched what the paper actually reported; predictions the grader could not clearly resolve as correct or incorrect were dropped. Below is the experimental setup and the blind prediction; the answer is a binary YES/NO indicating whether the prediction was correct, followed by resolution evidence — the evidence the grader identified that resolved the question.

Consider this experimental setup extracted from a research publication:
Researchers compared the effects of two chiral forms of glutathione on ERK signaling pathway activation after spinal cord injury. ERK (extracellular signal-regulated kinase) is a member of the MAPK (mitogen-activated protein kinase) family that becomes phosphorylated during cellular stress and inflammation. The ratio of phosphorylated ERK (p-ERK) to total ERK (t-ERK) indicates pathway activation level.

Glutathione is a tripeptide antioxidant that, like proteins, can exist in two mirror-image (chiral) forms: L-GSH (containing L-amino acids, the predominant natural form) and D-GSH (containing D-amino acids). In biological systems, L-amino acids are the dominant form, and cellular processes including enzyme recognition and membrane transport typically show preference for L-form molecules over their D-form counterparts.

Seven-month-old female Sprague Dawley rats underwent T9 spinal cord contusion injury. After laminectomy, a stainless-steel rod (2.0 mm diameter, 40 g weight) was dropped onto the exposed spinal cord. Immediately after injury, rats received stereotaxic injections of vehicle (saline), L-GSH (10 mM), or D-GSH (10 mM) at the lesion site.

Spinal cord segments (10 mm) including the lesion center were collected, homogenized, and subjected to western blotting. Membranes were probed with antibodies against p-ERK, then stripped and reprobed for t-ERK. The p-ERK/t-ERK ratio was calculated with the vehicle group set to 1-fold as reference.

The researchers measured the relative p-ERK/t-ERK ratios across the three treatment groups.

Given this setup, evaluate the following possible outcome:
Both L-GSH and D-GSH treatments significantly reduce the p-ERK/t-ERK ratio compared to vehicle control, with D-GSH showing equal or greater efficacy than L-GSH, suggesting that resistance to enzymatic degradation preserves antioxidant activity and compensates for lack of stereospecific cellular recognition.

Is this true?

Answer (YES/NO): NO